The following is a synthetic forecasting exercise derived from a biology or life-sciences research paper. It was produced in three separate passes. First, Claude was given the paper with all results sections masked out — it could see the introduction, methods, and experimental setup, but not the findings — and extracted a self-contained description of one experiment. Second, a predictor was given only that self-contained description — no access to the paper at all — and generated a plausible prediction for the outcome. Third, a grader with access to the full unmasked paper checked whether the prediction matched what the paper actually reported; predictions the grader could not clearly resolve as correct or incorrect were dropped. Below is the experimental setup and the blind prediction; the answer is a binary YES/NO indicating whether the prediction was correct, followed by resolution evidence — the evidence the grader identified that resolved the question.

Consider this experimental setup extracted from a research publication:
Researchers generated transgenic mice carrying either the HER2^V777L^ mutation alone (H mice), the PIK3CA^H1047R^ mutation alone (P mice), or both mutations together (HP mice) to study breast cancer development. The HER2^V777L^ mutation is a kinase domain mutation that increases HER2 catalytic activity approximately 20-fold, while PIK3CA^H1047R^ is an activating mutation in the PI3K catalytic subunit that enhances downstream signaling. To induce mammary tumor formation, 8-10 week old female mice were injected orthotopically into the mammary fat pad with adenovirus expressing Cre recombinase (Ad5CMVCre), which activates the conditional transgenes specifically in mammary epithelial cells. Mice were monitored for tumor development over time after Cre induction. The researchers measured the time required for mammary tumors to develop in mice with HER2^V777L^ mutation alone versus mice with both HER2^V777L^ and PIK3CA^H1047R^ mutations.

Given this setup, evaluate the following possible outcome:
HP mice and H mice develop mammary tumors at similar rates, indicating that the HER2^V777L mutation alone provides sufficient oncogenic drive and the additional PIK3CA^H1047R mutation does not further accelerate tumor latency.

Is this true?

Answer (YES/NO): NO